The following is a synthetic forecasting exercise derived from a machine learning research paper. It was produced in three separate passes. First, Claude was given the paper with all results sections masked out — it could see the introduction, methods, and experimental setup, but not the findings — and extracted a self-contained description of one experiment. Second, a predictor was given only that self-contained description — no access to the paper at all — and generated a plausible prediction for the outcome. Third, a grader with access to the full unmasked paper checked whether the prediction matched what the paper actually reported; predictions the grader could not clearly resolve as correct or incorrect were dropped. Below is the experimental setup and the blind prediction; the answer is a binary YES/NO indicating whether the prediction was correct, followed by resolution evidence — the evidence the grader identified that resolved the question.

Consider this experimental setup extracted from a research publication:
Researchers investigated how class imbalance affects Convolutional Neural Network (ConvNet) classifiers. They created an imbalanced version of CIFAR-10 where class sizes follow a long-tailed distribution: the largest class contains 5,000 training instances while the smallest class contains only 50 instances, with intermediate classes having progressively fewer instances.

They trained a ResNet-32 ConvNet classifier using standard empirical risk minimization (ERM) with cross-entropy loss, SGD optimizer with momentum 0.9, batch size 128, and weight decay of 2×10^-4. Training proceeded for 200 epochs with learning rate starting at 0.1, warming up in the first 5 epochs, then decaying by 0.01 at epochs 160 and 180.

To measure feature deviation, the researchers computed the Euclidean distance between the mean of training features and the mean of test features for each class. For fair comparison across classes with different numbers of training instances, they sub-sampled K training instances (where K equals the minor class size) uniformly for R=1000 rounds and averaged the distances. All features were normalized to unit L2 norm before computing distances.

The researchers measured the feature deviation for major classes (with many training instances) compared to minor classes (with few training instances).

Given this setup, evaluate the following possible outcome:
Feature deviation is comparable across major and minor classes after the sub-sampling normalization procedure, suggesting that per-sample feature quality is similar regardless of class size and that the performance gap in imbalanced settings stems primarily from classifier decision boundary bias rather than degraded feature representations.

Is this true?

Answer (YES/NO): NO